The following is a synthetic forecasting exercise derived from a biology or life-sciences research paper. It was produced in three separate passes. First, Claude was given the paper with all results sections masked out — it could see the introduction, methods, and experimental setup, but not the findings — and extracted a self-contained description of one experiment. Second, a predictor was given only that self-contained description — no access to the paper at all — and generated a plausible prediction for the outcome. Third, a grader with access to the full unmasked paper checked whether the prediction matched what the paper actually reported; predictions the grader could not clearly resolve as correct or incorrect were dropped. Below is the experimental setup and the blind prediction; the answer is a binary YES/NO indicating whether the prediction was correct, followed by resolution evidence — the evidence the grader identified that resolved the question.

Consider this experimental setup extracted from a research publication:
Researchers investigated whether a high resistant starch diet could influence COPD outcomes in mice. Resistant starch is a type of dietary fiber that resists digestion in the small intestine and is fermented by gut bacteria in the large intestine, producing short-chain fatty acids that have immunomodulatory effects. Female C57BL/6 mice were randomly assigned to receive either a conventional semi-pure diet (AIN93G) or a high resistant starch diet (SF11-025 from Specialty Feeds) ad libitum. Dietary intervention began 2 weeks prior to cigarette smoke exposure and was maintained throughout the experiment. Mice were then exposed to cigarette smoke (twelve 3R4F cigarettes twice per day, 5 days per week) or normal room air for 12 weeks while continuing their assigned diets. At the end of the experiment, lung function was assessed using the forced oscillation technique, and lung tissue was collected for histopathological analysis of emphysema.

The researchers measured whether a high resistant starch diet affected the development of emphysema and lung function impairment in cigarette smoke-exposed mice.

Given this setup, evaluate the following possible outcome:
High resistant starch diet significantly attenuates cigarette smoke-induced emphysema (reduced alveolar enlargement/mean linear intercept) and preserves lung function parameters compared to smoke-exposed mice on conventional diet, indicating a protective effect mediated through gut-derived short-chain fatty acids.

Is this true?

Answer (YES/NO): NO